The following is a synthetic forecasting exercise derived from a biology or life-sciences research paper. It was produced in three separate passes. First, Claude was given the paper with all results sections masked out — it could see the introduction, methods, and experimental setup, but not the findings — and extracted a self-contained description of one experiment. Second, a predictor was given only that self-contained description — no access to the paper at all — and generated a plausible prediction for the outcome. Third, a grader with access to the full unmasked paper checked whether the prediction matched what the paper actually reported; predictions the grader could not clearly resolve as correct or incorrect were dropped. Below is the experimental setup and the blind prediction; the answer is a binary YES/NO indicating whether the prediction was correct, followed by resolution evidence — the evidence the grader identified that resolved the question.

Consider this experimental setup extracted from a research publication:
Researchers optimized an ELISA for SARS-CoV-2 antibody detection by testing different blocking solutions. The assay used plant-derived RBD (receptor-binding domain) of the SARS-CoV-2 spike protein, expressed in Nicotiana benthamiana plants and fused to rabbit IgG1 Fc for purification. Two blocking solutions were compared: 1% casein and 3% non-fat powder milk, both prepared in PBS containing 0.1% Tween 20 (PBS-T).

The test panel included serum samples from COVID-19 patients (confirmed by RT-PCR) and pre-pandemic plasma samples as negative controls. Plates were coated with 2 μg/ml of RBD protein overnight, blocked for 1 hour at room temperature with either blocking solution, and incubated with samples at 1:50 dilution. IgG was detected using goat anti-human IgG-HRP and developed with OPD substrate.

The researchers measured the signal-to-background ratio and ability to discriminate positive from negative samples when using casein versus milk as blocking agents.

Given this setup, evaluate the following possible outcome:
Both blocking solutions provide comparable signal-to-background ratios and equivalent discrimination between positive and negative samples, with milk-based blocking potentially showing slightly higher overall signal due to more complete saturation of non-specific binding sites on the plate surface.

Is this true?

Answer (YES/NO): NO